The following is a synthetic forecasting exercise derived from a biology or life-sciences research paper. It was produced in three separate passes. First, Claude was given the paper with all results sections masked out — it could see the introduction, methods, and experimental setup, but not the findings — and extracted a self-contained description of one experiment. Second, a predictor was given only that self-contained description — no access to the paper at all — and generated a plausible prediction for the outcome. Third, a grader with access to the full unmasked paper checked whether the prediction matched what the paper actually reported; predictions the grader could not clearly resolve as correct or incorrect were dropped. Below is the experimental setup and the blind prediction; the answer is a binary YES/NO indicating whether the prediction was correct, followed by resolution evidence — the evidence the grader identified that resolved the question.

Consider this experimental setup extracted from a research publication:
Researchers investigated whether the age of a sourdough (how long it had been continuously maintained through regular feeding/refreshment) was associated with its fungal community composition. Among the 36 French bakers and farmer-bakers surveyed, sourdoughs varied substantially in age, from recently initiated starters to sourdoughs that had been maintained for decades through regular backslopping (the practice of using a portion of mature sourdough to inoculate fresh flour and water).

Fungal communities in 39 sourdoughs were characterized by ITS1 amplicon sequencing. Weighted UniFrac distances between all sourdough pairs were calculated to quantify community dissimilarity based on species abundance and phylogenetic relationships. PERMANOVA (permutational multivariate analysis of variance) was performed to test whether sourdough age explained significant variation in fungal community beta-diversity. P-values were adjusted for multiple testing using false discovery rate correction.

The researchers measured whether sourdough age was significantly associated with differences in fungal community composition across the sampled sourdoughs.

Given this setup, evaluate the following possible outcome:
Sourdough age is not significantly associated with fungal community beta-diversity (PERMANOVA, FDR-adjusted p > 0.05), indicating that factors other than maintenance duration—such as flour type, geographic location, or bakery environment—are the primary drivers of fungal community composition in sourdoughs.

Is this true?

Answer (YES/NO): YES